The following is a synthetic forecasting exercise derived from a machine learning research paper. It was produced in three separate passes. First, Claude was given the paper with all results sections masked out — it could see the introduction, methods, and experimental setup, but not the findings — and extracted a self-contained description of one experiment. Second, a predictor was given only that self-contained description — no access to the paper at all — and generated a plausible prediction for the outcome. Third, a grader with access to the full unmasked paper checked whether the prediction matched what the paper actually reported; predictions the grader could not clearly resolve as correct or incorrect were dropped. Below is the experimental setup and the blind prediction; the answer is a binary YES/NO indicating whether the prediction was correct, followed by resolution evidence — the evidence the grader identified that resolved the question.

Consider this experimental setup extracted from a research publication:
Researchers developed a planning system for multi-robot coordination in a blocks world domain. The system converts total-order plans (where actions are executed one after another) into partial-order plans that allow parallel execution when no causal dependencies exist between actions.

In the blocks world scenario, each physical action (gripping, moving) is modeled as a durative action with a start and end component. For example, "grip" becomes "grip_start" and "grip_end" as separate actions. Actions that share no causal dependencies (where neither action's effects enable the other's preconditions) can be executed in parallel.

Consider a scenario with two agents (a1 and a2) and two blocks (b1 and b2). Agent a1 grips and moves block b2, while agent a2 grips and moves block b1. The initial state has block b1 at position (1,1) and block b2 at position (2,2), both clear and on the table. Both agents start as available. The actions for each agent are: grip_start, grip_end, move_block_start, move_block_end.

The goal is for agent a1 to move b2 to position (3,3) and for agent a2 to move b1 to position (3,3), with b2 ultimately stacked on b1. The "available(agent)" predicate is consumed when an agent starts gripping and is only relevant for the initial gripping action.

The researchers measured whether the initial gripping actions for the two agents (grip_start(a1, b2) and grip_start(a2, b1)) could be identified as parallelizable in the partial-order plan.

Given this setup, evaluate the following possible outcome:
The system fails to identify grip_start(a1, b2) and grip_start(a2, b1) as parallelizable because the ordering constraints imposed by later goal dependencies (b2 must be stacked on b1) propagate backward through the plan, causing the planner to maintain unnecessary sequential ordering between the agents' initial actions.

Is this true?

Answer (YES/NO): NO